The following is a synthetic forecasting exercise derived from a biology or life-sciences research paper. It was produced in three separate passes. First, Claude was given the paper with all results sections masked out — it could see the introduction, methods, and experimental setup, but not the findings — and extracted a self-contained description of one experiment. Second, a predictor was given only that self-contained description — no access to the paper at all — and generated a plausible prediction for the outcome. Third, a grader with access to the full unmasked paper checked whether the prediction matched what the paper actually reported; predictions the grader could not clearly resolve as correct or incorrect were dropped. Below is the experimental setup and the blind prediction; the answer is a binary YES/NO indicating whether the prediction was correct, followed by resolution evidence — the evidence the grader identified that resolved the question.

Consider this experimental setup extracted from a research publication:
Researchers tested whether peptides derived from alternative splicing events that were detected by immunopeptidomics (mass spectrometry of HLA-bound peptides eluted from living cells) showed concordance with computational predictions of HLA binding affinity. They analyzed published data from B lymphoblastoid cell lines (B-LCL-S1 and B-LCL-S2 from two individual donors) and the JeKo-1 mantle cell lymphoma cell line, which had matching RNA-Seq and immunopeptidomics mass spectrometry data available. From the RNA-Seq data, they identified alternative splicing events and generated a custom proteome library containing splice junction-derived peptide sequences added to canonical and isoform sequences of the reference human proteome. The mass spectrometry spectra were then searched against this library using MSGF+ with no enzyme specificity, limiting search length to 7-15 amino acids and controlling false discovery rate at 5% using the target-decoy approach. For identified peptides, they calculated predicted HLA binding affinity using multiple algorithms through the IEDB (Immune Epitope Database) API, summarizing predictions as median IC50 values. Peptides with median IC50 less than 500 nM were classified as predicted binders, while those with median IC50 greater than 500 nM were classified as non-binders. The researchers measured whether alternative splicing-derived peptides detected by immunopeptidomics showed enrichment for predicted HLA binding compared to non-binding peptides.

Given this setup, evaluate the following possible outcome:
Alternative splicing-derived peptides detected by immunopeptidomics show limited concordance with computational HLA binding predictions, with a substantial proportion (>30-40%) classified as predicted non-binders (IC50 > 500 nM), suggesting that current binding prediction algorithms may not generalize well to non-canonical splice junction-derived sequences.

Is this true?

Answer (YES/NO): NO